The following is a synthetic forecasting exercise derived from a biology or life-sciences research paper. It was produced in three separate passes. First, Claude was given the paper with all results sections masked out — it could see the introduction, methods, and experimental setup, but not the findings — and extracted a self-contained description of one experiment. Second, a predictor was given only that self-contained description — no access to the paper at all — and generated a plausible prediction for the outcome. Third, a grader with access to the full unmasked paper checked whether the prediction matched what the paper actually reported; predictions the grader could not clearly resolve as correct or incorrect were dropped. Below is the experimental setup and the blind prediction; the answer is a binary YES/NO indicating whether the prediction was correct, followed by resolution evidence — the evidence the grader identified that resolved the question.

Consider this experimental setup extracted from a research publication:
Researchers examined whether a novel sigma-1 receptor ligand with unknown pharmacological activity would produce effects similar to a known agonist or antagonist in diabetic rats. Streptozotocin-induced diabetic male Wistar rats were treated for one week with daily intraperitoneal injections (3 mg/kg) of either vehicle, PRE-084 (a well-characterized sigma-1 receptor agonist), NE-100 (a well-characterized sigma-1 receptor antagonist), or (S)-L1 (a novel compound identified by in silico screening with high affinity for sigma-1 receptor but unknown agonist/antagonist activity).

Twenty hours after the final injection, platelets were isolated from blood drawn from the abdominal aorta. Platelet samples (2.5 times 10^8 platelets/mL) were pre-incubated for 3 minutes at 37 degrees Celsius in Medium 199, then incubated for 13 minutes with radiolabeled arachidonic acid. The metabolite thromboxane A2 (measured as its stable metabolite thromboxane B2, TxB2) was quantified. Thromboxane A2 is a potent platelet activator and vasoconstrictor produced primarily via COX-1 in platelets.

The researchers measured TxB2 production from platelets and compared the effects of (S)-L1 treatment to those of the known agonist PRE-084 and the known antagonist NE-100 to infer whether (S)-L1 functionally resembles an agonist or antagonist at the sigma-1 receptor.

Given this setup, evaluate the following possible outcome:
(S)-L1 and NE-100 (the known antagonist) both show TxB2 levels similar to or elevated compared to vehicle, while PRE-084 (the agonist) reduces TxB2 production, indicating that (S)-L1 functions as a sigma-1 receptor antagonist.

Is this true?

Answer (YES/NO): NO